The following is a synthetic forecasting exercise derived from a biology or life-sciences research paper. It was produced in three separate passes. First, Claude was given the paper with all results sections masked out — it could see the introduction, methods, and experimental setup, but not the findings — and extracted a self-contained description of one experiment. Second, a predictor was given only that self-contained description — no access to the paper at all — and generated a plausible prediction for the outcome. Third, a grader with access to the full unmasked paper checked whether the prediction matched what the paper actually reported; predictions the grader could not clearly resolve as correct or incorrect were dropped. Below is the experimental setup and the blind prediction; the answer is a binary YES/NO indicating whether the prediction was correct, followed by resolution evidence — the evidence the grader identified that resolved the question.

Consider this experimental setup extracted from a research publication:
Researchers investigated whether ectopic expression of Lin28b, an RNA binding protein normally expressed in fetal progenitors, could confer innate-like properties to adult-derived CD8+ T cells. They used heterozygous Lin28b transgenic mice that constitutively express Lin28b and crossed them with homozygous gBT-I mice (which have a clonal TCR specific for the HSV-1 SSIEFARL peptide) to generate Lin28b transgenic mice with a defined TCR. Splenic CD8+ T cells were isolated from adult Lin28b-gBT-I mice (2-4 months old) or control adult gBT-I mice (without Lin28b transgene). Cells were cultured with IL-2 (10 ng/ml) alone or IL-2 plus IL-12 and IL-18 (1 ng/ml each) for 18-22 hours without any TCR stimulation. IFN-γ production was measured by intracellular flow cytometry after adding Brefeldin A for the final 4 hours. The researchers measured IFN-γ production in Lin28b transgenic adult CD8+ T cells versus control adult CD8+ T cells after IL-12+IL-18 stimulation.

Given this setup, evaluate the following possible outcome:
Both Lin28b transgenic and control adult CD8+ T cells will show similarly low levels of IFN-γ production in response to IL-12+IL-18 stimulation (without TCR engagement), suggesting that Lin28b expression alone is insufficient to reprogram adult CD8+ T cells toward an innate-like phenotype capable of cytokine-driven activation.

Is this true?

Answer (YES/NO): NO